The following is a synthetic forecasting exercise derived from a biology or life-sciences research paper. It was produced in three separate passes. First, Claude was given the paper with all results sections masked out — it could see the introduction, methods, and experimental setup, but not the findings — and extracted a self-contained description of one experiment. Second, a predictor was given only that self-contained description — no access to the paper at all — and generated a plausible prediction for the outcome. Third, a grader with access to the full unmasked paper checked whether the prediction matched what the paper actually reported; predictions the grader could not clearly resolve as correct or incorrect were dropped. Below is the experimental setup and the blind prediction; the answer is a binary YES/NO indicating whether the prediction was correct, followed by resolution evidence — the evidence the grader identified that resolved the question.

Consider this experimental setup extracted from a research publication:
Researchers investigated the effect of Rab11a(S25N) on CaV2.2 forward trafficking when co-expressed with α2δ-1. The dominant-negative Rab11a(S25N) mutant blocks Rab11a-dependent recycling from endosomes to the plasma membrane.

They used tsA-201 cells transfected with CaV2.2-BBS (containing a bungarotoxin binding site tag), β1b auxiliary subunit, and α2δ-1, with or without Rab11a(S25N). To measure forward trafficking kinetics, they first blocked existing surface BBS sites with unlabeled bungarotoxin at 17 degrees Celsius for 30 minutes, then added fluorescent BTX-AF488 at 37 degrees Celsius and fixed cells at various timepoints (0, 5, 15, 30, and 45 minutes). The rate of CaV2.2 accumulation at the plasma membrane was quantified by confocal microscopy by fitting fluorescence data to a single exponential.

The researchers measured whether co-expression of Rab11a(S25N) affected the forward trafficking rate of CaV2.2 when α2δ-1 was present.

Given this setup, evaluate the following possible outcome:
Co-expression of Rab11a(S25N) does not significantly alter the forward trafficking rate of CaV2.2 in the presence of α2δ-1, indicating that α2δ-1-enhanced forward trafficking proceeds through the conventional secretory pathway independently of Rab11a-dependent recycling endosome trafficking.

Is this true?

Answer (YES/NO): NO